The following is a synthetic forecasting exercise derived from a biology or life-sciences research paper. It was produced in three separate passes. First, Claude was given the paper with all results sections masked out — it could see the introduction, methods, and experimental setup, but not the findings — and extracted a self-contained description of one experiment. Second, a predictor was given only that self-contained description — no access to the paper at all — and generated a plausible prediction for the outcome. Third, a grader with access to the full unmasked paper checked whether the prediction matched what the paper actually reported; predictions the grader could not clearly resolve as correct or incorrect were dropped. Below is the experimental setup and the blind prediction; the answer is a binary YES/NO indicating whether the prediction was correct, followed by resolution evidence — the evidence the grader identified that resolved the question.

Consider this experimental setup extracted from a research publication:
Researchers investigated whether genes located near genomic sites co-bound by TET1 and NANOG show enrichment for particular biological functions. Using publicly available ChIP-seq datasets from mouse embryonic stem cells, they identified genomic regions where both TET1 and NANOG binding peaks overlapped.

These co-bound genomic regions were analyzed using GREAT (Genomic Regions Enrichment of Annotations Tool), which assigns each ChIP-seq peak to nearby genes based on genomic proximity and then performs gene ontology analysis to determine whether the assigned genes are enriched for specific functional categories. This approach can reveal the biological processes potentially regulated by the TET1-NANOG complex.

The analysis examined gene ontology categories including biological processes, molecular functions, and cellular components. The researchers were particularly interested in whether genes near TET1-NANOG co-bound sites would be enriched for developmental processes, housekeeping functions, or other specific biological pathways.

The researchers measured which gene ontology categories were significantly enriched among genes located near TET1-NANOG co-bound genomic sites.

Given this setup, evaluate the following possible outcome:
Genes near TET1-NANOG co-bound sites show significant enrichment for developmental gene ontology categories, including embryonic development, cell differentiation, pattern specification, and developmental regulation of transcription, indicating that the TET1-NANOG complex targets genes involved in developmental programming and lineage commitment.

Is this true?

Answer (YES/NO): NO